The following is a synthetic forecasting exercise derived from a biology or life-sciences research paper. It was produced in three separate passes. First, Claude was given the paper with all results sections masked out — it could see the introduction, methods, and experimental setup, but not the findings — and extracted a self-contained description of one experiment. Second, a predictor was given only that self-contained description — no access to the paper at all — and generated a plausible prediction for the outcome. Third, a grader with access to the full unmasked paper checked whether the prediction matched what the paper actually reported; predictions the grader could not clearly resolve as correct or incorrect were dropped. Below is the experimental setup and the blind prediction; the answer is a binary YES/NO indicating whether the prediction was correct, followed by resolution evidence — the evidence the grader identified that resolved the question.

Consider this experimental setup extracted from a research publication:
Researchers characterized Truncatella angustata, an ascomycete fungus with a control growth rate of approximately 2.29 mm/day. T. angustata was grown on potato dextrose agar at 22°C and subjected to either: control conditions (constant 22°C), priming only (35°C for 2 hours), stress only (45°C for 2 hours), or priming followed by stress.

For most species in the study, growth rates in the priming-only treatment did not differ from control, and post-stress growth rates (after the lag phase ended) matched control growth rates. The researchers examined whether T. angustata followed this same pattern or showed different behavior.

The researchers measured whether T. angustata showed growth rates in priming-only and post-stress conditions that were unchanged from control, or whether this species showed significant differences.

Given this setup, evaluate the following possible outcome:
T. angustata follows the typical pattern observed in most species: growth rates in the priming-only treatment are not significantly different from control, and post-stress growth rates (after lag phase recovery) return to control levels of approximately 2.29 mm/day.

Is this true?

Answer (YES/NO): NO